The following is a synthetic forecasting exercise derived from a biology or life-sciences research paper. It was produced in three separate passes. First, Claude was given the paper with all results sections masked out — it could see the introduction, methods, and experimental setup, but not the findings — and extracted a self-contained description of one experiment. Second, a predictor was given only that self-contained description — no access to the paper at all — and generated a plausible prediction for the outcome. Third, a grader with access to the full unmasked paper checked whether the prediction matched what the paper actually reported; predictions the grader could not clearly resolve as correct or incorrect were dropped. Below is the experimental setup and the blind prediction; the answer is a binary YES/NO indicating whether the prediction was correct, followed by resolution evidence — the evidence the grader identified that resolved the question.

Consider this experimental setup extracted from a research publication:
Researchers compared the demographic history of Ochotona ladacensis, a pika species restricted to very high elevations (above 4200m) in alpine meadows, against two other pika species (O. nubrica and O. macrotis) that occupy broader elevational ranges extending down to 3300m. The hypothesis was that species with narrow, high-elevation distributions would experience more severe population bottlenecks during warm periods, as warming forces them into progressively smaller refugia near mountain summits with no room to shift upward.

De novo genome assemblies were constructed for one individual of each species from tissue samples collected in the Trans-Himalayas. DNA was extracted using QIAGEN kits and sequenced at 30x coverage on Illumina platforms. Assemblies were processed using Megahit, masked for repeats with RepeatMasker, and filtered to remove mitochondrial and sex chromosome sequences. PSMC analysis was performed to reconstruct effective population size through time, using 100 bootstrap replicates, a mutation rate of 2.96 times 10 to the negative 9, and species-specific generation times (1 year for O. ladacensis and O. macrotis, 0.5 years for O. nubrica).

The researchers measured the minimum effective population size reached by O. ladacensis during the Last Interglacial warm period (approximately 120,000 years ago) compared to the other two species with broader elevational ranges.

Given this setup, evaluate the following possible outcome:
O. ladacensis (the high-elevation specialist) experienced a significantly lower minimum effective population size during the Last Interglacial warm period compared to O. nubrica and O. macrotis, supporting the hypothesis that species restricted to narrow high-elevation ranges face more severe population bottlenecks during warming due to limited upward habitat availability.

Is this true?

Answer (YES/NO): YES